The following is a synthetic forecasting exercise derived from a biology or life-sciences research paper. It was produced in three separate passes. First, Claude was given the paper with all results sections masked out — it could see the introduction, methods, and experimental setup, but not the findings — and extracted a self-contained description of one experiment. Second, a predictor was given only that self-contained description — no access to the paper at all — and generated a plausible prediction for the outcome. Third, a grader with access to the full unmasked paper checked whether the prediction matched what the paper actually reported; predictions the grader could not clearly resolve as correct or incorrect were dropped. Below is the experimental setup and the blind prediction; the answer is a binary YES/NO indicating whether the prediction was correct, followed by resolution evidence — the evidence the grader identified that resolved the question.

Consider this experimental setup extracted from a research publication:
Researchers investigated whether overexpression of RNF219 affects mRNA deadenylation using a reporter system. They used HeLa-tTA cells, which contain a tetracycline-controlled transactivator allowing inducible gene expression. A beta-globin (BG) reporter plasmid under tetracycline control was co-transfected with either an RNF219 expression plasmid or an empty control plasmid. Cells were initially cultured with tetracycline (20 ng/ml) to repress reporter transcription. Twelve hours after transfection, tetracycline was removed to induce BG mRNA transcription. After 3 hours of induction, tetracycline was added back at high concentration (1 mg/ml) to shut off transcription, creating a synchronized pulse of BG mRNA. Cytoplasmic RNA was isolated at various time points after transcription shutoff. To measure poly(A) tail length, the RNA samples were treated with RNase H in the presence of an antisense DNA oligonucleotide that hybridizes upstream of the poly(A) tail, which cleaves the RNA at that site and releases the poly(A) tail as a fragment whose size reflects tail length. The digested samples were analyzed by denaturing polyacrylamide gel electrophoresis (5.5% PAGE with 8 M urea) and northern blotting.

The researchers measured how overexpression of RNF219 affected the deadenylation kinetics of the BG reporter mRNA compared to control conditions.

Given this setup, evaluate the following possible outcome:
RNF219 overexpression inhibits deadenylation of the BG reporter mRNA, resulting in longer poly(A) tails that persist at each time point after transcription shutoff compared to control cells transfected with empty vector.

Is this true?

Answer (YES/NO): YES